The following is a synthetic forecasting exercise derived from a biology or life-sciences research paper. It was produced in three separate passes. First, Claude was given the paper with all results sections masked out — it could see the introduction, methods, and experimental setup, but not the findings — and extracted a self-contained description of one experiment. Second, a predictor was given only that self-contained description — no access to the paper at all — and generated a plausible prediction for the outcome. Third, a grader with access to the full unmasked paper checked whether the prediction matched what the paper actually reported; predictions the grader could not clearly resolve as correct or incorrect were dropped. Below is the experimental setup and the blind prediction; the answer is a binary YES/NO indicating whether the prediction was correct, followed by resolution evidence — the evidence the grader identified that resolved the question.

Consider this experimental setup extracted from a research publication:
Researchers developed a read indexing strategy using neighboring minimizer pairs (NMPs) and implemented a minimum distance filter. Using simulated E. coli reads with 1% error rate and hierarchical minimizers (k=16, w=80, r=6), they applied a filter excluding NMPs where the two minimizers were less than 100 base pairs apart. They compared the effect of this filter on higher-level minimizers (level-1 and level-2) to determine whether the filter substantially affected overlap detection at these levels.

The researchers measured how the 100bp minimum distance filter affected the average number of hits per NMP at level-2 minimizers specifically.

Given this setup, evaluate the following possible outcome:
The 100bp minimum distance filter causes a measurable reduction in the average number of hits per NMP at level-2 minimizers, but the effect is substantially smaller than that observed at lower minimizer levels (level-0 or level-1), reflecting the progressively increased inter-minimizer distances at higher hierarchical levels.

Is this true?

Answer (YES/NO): YES